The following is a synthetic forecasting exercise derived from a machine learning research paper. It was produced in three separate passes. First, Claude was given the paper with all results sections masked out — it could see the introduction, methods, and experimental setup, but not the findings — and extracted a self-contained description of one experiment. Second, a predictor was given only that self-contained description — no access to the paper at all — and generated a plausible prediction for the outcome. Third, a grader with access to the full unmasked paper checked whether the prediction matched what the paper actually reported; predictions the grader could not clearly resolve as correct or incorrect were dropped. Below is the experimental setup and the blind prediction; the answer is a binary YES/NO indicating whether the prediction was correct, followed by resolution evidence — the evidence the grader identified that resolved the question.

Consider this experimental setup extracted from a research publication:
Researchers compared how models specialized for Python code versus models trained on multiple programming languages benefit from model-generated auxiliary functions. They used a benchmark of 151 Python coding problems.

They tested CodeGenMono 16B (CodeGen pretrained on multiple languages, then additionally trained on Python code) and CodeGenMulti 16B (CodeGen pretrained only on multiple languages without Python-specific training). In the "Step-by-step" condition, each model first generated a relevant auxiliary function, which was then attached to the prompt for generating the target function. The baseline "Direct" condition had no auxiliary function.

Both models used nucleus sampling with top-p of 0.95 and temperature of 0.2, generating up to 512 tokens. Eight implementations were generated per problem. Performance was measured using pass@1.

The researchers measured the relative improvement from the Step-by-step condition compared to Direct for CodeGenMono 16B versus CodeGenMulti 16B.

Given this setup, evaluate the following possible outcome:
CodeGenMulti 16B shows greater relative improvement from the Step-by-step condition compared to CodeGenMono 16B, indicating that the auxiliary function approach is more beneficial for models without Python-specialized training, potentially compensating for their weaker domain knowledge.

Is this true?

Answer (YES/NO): NO